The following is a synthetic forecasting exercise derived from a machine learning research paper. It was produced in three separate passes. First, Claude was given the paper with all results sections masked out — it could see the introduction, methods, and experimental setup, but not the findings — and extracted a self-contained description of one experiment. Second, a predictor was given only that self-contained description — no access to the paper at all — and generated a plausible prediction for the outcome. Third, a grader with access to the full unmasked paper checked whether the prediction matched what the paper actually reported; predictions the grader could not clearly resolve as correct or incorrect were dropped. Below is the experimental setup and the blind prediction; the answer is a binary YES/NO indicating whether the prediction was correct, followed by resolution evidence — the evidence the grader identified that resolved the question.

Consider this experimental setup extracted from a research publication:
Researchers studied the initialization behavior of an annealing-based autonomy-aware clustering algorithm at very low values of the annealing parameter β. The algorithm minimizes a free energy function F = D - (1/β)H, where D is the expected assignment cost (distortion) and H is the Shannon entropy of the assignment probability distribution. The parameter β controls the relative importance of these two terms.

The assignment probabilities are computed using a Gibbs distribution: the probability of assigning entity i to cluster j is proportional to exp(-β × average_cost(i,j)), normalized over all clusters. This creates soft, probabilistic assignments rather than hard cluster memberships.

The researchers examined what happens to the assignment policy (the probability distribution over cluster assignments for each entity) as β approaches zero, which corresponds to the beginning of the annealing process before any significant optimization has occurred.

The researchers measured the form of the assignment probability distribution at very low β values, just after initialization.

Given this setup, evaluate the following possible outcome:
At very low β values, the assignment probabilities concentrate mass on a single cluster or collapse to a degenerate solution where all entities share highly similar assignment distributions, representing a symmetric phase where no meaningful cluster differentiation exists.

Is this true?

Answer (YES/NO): NO